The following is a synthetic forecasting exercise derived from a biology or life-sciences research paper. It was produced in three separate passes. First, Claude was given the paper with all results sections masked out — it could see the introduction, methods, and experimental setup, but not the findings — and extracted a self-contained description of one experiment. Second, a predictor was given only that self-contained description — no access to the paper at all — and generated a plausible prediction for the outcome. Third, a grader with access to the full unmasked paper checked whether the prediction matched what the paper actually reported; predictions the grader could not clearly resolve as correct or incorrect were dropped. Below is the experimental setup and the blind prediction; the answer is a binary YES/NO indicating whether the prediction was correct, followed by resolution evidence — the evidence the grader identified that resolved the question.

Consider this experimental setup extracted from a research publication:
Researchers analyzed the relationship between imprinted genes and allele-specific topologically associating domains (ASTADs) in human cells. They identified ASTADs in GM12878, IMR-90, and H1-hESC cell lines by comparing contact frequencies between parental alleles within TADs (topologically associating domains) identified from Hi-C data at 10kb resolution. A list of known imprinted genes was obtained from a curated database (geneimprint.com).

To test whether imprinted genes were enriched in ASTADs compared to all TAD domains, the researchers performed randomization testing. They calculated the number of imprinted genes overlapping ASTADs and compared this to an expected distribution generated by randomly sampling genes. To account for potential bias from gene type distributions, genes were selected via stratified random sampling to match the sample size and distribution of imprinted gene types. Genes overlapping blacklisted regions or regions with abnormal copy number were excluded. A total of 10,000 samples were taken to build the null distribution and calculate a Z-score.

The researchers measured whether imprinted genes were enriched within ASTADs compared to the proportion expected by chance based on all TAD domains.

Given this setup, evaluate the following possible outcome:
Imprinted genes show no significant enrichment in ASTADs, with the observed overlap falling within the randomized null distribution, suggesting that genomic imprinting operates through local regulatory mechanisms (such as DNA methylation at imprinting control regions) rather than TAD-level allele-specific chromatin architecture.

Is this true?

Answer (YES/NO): NO